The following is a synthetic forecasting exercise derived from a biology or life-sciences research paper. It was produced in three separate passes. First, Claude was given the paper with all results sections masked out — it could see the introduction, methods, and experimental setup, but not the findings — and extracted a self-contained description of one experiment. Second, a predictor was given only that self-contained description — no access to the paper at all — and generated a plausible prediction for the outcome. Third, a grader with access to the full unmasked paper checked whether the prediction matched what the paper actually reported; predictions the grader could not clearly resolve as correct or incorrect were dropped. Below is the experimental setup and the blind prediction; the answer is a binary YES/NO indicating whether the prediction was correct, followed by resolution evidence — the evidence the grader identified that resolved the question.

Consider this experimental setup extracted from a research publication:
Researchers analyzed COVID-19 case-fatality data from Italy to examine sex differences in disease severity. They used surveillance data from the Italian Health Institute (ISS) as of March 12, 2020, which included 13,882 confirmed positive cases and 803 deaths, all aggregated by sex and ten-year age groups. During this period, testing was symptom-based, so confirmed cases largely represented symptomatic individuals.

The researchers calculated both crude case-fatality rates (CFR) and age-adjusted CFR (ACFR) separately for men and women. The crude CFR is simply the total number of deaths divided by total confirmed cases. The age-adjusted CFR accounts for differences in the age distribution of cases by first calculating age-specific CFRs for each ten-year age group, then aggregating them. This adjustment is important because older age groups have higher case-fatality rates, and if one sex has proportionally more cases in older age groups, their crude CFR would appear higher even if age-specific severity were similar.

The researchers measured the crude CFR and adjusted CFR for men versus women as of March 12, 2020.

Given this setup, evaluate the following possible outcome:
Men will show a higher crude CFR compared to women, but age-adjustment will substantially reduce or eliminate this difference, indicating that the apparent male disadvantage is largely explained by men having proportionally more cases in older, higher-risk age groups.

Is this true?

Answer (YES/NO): NO